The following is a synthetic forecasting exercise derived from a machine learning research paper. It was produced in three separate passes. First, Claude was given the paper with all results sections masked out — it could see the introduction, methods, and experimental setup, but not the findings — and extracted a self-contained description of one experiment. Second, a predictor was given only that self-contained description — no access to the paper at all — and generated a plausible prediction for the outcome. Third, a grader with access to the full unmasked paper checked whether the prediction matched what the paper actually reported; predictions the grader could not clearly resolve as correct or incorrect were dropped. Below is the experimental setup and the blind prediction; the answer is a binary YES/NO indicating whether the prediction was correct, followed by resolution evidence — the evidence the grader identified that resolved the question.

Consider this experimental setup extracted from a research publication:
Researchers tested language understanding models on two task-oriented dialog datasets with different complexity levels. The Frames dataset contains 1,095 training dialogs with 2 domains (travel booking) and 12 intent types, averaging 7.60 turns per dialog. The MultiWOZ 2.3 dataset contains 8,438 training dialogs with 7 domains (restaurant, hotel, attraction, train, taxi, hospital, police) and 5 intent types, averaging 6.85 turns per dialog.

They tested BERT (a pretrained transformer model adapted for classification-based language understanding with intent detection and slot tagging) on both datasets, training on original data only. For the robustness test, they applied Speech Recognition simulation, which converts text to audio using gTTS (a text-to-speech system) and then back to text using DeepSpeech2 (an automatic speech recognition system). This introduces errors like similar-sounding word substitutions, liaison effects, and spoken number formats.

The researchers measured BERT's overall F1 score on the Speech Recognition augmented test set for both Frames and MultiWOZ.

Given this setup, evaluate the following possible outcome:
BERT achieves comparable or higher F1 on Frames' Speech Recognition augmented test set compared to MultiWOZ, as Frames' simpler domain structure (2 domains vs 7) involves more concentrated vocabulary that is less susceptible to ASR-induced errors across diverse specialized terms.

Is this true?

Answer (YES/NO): NO